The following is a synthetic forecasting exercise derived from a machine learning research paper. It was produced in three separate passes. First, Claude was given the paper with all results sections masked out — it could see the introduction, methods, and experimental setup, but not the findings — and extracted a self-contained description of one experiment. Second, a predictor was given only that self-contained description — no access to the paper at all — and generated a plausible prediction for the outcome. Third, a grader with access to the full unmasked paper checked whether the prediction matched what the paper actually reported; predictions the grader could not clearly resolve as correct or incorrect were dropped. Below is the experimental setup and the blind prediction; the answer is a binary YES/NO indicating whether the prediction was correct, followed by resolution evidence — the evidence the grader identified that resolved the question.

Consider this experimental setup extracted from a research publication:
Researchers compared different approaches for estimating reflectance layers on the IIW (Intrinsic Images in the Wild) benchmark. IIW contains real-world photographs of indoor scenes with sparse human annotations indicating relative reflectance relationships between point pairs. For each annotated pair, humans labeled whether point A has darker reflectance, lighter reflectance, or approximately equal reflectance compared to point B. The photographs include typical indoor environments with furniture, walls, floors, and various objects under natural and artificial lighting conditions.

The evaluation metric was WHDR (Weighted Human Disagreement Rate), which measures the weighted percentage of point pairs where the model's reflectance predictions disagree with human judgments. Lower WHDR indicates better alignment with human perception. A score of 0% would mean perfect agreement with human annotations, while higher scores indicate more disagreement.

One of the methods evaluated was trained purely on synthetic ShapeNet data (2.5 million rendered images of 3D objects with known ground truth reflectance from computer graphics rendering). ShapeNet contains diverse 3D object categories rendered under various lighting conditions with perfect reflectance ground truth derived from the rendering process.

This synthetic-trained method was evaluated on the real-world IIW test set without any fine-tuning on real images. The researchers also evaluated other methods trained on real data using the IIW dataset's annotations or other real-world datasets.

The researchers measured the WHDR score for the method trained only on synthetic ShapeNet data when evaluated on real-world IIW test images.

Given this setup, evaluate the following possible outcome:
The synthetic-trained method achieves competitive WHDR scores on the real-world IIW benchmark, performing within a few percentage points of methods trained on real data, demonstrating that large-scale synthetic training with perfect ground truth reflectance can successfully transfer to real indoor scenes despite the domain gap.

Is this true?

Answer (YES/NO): NO